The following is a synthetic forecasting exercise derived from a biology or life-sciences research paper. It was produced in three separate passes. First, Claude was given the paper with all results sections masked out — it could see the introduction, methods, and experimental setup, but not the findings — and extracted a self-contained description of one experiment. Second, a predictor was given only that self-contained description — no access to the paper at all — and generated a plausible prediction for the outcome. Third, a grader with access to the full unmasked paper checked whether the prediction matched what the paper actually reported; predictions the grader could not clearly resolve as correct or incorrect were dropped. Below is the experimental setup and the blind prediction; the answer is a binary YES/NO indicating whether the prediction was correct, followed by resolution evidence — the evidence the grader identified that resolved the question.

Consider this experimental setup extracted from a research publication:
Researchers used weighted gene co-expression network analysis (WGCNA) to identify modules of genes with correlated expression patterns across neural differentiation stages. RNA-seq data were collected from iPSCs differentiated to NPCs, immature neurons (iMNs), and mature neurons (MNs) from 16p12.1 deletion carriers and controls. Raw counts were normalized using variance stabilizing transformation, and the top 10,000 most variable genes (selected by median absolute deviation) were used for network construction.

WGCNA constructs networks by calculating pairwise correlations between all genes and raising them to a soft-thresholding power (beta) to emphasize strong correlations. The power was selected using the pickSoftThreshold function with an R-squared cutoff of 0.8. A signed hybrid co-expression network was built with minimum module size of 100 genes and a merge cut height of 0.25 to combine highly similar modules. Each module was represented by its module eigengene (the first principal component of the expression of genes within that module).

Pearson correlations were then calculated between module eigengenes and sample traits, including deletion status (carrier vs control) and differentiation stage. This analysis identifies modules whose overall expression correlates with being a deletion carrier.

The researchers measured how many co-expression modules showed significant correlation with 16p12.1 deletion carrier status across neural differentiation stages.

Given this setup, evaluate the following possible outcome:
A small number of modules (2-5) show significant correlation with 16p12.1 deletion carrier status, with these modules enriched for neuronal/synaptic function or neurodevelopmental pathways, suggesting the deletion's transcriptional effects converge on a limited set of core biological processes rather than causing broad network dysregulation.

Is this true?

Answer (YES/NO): YES